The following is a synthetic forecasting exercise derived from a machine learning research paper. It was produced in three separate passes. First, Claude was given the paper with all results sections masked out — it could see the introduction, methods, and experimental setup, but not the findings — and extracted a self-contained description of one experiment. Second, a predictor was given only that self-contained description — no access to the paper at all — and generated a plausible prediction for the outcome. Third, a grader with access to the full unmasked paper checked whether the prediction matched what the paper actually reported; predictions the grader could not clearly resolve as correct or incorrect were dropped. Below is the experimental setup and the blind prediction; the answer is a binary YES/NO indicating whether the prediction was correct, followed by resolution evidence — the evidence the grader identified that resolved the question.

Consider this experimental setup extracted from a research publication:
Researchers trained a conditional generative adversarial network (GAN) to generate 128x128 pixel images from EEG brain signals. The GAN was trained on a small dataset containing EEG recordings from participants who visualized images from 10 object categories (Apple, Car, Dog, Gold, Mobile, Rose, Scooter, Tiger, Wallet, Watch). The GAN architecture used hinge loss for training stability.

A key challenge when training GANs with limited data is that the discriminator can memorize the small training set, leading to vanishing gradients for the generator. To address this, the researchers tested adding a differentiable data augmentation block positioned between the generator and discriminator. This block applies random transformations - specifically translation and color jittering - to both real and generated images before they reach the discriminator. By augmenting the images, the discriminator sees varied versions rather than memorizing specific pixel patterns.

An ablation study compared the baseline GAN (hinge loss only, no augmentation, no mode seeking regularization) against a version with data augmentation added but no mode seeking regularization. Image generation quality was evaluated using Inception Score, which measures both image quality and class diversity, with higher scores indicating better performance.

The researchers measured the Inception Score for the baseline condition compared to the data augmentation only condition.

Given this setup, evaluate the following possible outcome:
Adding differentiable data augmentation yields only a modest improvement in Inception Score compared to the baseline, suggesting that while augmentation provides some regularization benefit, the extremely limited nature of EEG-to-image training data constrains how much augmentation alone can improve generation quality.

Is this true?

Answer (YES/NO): NO